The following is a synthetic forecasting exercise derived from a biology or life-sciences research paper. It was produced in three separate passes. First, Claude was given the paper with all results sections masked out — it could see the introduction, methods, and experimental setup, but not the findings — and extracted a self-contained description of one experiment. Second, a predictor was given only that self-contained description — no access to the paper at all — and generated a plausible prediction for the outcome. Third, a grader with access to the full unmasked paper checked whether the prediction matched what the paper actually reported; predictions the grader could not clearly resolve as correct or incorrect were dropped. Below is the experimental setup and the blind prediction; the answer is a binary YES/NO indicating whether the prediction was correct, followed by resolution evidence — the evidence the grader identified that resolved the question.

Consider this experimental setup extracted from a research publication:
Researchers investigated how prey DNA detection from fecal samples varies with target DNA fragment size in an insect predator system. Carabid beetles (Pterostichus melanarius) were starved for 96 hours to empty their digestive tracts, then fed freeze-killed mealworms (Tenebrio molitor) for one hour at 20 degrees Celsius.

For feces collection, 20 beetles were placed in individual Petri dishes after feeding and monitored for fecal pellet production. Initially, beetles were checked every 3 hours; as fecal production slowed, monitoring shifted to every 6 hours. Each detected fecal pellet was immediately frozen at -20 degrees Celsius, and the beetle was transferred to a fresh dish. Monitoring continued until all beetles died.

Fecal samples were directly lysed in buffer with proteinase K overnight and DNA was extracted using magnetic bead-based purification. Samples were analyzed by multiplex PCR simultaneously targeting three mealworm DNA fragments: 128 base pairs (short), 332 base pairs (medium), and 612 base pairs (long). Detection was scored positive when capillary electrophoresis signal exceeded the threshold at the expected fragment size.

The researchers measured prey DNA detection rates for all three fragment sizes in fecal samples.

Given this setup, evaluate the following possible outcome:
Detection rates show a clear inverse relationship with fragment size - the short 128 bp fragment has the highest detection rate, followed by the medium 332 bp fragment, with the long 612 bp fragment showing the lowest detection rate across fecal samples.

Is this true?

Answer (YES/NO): YES